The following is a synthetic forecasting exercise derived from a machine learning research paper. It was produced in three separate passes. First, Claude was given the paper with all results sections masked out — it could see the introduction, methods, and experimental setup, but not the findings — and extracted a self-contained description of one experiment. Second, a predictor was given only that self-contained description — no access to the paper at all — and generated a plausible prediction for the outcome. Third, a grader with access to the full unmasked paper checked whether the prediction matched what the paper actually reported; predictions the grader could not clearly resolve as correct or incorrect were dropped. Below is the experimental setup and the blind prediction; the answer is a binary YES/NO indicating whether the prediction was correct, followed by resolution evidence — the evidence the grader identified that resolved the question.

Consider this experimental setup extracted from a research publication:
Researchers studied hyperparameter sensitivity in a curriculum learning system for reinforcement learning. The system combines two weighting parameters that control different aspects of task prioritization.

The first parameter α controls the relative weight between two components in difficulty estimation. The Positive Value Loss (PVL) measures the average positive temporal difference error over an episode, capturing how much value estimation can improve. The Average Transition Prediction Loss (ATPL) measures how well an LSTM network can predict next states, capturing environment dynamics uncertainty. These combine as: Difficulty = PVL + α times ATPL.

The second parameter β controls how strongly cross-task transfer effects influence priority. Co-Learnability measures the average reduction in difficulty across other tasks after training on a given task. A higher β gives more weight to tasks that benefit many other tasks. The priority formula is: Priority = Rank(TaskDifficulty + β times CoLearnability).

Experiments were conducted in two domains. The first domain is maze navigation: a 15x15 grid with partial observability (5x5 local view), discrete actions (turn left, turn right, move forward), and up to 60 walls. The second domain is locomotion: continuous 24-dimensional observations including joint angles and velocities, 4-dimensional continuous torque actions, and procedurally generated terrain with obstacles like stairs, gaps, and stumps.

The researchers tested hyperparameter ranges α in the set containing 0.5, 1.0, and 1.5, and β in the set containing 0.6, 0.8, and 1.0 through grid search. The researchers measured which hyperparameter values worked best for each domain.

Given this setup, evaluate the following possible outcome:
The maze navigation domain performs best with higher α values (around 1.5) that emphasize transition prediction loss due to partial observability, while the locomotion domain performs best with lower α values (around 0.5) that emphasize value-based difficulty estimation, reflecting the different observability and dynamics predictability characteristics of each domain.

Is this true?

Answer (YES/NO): NO